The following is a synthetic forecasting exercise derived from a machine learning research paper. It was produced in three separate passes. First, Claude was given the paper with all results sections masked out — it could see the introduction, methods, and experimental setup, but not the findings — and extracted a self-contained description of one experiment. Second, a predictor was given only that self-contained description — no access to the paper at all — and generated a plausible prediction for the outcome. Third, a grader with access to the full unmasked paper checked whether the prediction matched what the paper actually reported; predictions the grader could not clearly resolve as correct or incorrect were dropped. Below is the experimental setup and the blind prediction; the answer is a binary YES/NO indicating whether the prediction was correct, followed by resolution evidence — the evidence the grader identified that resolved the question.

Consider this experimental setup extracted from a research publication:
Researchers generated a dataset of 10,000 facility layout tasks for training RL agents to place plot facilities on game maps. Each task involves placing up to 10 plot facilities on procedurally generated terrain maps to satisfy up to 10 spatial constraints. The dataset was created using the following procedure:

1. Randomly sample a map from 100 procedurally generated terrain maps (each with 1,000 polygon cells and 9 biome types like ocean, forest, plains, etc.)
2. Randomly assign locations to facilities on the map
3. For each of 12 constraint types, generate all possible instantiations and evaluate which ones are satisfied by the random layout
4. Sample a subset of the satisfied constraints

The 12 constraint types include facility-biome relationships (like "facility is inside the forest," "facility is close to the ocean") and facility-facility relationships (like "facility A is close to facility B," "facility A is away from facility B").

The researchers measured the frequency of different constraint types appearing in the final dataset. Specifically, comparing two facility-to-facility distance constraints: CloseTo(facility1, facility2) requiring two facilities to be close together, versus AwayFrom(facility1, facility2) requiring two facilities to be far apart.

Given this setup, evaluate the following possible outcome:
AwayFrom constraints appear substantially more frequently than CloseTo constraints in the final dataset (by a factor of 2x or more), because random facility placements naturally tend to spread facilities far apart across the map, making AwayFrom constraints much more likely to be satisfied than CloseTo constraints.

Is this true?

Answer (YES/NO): YES